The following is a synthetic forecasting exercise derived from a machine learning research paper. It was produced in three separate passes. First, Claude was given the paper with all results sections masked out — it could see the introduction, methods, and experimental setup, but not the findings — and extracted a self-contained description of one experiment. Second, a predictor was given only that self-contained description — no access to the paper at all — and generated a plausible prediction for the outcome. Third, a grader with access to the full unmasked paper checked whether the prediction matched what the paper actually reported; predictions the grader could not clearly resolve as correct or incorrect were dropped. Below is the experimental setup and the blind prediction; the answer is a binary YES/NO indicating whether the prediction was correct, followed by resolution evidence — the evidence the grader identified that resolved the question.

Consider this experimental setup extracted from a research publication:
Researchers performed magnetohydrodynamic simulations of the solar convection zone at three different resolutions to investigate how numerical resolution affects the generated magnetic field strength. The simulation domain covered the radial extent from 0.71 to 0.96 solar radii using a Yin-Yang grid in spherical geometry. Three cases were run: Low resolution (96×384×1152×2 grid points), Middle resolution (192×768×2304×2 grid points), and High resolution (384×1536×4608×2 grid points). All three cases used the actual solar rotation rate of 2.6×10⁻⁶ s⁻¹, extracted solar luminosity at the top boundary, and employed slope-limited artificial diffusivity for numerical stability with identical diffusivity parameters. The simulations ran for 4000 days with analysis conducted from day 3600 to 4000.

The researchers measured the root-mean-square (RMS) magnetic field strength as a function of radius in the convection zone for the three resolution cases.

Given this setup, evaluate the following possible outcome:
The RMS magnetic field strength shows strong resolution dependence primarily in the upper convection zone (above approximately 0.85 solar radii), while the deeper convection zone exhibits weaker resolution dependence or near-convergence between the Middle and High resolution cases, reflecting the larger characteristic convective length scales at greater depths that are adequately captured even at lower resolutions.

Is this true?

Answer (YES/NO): NO